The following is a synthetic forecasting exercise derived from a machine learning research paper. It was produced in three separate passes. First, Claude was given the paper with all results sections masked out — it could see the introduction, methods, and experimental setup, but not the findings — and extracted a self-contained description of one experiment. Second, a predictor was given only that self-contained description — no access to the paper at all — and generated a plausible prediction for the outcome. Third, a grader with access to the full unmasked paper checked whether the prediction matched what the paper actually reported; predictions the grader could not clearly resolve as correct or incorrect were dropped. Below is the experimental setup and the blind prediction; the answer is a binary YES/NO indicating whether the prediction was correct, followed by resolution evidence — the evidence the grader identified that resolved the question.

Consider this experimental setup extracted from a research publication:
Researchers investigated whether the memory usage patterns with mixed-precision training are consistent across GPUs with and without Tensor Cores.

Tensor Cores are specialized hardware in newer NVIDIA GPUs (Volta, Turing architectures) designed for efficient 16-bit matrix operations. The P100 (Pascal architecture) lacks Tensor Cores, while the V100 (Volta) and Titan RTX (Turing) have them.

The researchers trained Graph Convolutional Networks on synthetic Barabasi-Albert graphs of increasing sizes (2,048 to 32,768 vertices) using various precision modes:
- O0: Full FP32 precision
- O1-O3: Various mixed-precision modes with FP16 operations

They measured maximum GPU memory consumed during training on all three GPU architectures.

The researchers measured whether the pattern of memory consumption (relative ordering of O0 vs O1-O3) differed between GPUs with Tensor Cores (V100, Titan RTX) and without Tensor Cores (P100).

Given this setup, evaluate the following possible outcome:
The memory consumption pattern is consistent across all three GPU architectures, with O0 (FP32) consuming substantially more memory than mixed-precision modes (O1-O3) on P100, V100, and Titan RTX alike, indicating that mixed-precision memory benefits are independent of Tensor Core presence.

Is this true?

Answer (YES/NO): NO